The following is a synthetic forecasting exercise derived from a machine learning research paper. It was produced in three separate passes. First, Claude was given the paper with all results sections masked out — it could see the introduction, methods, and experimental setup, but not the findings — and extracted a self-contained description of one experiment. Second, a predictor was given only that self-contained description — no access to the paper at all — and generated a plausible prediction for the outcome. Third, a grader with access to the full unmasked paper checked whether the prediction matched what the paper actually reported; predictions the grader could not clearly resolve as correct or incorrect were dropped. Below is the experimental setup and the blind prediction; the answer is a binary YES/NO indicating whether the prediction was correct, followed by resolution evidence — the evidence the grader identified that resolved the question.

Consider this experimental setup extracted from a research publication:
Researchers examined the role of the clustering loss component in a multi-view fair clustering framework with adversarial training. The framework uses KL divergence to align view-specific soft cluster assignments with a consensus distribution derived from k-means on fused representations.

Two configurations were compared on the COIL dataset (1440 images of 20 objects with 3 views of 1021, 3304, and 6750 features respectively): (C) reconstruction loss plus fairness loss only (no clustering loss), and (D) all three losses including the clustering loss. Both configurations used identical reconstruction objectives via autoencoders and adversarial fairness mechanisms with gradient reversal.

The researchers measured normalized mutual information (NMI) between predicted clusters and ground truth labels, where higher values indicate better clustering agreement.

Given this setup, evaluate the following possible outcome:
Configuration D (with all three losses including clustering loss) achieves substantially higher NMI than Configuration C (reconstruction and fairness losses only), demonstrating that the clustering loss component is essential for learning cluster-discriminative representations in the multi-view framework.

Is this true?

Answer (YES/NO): NO